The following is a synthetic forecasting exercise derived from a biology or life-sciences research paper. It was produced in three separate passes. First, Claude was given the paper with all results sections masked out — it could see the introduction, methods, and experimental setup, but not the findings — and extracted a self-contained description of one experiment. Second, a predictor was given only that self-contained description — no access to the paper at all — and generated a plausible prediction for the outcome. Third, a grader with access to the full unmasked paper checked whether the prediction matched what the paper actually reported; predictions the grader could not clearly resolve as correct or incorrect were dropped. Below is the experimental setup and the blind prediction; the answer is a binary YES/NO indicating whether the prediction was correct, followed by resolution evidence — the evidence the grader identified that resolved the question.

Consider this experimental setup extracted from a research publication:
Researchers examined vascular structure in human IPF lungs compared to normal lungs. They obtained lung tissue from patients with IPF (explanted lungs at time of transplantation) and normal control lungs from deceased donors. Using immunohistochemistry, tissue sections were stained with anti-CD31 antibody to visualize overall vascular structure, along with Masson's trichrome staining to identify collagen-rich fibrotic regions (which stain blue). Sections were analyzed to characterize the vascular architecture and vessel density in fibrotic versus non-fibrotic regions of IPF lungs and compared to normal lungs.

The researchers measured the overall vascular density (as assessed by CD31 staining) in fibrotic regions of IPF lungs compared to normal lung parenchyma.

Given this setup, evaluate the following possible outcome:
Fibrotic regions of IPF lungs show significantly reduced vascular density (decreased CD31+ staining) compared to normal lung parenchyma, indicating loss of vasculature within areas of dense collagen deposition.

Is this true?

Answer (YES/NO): YES